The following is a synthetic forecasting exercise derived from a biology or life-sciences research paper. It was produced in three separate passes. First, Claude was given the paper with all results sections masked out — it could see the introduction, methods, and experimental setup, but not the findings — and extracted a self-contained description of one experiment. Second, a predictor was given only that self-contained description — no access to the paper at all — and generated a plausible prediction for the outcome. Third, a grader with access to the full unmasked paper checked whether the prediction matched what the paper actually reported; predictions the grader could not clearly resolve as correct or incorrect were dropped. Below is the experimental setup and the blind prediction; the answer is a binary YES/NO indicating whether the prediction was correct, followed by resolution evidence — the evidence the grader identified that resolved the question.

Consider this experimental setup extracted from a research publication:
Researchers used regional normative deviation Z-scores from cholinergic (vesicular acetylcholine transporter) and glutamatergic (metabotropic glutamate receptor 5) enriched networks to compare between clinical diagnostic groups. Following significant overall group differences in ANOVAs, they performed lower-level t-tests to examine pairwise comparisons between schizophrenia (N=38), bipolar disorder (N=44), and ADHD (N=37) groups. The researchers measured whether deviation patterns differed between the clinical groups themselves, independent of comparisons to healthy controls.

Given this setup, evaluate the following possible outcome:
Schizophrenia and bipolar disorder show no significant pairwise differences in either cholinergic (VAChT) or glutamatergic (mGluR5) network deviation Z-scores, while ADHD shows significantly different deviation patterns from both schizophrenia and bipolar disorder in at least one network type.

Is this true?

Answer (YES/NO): YES